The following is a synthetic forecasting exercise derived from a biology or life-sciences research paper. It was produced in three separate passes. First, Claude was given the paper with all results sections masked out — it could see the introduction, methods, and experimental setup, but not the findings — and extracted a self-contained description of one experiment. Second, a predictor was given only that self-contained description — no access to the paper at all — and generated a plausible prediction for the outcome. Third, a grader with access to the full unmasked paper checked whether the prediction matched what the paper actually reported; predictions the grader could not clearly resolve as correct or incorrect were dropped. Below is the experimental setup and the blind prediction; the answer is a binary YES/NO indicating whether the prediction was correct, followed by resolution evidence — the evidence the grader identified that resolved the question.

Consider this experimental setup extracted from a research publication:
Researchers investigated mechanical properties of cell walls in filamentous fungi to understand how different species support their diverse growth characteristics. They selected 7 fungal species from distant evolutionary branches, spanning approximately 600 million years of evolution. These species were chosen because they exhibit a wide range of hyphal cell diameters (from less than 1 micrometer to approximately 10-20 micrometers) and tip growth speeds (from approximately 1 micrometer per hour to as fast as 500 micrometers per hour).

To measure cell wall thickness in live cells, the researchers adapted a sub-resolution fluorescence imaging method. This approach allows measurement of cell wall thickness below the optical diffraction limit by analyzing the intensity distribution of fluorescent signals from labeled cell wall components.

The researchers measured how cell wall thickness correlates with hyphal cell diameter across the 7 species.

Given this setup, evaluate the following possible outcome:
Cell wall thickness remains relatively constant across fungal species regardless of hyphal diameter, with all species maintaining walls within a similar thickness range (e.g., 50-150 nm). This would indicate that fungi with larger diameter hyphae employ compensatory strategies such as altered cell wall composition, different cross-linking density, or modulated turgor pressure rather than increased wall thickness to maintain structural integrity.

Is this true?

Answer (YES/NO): NO